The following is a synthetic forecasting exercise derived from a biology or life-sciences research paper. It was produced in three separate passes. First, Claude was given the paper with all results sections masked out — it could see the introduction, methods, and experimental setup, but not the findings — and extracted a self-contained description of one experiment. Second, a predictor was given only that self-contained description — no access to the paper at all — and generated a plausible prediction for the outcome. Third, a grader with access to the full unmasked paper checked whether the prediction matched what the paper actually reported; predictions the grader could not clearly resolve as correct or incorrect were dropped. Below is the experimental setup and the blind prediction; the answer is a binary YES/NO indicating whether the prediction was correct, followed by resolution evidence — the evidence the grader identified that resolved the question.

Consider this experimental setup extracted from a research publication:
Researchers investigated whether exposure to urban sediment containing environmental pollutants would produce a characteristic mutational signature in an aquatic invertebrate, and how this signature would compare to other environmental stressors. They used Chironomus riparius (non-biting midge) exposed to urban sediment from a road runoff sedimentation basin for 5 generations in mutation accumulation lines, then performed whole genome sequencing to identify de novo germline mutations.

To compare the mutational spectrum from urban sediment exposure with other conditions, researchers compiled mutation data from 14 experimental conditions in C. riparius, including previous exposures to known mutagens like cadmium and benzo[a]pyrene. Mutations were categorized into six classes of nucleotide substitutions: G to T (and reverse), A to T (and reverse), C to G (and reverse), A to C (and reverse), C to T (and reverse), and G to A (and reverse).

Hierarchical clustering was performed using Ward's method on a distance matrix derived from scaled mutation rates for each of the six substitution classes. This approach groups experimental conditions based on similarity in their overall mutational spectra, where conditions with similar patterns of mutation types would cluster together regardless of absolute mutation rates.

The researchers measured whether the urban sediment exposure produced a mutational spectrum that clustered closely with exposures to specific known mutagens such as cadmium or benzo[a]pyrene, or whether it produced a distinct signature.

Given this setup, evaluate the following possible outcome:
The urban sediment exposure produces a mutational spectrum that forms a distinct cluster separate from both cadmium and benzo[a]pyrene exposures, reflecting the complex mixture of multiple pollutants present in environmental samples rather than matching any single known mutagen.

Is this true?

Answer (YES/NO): NO